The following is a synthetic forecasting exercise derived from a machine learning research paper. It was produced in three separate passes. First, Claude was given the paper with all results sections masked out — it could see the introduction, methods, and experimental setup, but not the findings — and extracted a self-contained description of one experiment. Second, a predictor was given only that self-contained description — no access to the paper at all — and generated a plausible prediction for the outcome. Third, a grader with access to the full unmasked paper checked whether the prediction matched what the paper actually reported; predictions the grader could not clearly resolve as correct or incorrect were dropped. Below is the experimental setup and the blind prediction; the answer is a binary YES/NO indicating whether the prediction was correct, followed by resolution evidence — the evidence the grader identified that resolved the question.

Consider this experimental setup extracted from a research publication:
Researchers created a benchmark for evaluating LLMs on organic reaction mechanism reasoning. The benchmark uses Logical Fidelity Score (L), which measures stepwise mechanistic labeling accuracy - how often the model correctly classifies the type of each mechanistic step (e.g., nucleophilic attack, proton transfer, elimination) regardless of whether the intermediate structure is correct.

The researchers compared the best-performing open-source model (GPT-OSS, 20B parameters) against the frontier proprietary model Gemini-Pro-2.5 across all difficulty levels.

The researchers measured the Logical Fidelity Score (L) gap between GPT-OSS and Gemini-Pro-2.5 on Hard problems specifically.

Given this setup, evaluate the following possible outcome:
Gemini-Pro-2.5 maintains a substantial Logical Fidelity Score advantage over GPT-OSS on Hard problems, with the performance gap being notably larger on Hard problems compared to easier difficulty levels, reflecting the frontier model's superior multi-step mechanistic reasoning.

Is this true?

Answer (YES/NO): YES